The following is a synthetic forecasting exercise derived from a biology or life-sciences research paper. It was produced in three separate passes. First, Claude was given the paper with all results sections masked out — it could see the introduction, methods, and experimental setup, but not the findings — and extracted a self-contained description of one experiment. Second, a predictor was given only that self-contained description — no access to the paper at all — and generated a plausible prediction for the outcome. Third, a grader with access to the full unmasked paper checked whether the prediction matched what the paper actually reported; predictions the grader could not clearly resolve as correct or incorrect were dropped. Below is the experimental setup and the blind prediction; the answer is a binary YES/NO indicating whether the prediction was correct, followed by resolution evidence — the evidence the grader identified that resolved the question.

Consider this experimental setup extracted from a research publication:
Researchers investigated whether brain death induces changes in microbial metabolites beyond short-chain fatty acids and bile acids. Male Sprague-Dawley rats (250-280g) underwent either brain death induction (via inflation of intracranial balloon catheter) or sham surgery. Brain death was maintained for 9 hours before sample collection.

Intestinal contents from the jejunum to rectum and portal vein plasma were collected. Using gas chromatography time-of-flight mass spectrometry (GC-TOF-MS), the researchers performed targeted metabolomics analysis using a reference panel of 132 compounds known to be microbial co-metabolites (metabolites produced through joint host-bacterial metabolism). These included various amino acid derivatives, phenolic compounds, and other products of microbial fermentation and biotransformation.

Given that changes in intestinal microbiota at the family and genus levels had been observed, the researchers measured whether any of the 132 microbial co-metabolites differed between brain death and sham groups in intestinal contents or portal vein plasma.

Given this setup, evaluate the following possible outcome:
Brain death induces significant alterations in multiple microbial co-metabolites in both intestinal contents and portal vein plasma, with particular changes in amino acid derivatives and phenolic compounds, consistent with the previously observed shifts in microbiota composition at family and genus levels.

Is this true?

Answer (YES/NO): NO